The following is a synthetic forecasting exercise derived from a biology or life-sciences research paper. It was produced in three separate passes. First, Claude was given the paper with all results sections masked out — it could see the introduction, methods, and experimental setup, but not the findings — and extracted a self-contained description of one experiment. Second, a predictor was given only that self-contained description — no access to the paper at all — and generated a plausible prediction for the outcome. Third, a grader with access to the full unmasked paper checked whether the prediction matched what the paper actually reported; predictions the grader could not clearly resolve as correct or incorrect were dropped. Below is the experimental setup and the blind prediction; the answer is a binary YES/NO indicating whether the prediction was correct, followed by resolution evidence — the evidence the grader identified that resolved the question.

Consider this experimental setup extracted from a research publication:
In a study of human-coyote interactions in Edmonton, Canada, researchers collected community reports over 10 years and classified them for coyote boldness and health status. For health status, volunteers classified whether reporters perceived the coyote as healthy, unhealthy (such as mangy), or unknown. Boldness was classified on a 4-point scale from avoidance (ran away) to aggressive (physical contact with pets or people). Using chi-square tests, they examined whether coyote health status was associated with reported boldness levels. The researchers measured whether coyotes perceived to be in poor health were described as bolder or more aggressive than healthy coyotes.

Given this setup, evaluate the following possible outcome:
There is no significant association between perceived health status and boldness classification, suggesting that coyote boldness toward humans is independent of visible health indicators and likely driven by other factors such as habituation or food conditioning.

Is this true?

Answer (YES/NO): NO